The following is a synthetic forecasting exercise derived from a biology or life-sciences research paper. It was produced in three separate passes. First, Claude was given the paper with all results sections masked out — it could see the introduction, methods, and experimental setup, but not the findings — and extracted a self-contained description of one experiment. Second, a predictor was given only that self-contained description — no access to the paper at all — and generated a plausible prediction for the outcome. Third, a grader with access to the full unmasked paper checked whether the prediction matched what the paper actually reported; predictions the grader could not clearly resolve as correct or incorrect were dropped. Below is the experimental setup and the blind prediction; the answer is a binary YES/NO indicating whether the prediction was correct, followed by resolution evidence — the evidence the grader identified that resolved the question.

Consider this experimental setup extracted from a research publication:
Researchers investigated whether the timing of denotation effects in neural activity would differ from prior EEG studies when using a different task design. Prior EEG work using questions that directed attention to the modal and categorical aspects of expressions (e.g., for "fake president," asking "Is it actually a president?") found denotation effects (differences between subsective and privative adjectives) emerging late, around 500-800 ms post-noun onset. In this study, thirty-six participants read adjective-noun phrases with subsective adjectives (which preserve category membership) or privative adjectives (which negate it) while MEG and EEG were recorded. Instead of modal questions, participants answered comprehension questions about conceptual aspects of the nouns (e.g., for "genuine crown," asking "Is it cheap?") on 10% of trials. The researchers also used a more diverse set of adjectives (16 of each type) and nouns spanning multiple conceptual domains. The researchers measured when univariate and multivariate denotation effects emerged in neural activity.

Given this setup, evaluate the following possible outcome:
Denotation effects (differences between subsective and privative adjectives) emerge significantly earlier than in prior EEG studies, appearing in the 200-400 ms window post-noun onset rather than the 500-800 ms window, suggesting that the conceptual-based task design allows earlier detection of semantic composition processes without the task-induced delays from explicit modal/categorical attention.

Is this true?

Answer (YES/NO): NO